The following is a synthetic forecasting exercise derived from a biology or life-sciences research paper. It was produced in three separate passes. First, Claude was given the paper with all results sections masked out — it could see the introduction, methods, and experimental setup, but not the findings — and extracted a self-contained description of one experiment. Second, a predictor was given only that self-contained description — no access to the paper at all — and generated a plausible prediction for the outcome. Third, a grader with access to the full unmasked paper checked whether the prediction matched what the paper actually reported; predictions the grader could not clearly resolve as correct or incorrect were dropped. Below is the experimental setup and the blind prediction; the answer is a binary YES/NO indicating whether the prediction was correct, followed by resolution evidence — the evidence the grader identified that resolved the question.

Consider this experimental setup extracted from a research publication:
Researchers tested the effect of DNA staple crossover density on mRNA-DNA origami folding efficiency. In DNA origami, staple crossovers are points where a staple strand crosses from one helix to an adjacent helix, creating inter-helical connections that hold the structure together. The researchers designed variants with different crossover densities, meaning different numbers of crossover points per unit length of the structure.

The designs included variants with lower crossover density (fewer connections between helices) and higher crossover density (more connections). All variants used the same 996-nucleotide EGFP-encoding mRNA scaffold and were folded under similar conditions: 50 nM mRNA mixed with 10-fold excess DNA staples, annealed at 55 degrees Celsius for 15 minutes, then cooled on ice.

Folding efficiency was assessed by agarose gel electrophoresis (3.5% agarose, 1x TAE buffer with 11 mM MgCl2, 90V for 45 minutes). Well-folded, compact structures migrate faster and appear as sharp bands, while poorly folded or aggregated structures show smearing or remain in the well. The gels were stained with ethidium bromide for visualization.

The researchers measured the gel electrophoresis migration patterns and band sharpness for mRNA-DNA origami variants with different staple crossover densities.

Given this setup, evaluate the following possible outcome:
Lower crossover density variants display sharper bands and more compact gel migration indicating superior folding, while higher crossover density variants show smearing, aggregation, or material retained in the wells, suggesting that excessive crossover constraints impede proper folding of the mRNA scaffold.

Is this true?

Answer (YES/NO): NO